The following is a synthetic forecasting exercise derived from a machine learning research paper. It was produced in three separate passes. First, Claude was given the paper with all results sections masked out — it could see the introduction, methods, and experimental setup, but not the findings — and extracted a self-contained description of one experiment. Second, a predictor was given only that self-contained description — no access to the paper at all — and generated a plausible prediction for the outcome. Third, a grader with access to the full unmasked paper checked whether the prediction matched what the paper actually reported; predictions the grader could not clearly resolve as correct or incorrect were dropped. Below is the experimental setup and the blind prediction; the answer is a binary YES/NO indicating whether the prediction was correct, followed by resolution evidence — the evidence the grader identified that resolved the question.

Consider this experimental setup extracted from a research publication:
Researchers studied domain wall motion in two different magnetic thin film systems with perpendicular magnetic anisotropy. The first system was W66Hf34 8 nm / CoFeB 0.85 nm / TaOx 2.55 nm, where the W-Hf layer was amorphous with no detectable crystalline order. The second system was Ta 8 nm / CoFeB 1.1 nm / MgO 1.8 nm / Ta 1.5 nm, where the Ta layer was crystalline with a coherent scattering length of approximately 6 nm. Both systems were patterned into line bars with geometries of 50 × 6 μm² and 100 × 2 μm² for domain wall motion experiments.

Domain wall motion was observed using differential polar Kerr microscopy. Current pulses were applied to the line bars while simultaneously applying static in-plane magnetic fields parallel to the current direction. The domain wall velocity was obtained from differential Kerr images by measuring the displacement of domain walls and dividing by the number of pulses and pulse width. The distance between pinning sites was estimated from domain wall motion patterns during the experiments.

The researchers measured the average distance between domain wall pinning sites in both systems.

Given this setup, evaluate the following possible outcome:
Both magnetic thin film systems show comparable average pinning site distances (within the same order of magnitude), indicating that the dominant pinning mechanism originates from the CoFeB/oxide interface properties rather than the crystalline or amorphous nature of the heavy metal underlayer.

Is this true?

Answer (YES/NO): NO